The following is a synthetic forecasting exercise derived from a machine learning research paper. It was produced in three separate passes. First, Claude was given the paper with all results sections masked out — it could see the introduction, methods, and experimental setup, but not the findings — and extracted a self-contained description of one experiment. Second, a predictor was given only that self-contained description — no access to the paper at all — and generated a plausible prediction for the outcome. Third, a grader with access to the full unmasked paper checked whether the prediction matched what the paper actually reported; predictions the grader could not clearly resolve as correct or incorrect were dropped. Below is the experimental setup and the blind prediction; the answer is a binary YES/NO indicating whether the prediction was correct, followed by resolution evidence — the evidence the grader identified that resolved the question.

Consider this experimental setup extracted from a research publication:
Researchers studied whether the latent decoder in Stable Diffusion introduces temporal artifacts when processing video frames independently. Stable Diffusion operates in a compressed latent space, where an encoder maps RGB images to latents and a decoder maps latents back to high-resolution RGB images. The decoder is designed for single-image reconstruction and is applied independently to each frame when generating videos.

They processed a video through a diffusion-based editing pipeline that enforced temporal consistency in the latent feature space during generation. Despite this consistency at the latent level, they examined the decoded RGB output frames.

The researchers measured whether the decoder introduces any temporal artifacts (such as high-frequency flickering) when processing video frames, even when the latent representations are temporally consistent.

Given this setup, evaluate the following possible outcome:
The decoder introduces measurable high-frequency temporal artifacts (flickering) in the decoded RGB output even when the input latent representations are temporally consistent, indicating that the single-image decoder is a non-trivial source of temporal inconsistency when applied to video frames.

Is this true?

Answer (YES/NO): YES